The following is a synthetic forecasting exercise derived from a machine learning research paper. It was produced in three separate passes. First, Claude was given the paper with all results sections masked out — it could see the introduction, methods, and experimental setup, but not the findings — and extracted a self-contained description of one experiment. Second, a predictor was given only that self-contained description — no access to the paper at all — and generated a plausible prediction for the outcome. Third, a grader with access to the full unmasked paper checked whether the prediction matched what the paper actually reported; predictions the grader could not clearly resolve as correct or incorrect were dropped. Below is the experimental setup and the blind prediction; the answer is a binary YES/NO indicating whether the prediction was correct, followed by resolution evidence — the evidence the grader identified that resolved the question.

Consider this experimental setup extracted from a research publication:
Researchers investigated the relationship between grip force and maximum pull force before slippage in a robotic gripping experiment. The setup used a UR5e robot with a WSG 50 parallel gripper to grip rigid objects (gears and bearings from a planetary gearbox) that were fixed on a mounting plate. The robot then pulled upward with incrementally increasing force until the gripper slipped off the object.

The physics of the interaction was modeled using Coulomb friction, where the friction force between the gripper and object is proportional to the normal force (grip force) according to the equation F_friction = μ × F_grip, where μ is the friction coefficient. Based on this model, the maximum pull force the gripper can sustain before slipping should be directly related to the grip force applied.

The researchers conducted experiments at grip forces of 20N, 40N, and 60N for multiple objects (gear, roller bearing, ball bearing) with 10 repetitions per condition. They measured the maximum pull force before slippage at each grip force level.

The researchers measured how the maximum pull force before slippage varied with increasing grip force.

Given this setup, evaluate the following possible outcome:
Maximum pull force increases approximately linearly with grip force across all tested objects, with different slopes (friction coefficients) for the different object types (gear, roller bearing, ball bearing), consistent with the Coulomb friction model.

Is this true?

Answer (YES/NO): NO